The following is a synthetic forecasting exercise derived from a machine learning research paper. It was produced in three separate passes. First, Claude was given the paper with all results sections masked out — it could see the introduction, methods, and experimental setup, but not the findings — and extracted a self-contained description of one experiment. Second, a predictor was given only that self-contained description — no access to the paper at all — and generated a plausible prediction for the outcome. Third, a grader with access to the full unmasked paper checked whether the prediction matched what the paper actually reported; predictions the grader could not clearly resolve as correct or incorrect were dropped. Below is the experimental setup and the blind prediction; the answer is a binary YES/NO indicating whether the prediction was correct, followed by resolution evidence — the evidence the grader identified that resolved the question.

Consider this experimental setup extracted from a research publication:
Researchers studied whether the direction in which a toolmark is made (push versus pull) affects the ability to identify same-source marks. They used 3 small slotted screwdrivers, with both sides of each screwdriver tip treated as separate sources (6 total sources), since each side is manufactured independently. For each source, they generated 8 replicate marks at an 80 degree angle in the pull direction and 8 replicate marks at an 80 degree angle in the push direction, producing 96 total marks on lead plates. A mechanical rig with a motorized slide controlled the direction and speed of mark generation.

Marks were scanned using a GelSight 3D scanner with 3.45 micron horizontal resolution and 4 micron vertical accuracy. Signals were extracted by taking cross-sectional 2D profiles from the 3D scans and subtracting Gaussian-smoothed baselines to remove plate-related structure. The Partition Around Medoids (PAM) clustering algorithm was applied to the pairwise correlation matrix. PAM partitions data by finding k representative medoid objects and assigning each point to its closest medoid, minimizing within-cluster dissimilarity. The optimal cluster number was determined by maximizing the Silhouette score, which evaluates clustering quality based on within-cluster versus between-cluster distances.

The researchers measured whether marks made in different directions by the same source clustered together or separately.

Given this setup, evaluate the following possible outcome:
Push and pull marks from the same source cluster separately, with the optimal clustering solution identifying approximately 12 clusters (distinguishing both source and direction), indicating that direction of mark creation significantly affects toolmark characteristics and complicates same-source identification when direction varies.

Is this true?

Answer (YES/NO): NO